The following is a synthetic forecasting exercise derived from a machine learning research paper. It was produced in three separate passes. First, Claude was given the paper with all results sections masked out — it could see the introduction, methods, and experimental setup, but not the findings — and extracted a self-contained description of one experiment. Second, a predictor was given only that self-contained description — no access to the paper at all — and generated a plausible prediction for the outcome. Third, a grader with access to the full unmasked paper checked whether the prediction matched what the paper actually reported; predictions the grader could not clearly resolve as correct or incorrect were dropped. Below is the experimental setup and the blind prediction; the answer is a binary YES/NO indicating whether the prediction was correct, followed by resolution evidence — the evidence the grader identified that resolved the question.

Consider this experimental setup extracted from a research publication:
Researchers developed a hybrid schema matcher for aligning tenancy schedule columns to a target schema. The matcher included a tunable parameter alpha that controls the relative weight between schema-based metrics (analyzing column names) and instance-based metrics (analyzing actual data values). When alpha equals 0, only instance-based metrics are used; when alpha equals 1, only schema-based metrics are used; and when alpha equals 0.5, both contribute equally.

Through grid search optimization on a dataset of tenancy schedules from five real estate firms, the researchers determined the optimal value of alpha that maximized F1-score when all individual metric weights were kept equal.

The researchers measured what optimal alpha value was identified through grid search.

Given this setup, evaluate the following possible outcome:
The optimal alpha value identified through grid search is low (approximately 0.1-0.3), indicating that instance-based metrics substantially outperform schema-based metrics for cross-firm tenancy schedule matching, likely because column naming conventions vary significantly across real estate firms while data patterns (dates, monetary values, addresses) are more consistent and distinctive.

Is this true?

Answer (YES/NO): NO